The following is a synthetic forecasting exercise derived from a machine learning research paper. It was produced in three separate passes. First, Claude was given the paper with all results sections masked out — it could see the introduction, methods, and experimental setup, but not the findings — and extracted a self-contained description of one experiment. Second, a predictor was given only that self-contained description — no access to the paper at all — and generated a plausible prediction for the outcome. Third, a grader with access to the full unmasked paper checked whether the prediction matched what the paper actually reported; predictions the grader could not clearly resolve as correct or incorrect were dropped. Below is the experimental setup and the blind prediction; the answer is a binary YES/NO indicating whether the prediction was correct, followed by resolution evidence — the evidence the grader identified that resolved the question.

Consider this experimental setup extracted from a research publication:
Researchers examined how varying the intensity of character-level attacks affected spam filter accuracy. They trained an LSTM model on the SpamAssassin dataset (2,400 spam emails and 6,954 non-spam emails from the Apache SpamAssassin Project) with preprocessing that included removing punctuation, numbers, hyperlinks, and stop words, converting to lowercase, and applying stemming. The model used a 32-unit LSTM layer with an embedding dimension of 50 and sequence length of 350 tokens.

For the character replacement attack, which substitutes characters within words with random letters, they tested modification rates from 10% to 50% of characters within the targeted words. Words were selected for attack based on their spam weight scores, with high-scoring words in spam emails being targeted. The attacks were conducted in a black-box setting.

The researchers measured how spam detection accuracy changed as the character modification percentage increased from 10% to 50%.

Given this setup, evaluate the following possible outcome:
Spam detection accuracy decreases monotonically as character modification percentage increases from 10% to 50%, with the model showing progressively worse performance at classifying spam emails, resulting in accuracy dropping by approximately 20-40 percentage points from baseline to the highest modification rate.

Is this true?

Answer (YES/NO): NO